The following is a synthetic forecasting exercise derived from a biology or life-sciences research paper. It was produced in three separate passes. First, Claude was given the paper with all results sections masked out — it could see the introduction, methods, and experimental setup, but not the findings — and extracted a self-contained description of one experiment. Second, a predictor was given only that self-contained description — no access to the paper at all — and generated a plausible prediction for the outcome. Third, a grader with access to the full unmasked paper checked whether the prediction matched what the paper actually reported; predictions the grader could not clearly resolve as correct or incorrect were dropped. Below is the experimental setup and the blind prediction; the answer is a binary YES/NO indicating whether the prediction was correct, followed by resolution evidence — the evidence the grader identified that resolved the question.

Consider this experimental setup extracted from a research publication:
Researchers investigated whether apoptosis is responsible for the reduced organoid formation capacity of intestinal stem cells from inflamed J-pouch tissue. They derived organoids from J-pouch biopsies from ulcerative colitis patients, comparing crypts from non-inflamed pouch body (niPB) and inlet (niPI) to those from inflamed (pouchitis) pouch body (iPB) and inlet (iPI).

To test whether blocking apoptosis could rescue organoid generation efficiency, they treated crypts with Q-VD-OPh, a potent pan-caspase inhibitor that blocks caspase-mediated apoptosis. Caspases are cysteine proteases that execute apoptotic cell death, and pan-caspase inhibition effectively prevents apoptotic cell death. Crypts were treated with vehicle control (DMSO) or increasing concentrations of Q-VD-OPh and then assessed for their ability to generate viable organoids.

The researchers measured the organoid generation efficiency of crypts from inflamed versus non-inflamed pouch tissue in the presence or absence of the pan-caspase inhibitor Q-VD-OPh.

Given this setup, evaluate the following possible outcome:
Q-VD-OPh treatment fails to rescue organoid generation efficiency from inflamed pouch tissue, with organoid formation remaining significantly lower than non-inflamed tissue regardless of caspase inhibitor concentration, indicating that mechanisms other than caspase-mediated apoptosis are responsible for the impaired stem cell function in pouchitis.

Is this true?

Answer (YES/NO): NO